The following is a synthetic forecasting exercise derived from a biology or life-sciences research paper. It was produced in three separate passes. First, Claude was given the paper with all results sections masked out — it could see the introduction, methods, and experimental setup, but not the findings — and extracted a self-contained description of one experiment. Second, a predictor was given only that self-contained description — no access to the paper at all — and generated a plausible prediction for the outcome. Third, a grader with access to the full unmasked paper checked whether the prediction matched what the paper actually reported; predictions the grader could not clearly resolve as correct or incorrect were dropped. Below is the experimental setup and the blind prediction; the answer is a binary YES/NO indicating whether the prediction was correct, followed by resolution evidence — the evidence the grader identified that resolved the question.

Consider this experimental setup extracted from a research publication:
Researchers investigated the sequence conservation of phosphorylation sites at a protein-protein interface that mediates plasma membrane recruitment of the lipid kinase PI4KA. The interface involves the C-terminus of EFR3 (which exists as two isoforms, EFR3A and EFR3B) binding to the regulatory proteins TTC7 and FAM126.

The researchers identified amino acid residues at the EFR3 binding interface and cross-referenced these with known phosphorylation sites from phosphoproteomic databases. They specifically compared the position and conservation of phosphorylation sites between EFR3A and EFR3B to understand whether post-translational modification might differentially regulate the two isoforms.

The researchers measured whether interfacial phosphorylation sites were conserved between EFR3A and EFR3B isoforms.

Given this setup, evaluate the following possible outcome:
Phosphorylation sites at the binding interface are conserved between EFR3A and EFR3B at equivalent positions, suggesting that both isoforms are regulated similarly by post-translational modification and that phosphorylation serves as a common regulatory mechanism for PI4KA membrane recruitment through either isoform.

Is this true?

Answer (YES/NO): NO